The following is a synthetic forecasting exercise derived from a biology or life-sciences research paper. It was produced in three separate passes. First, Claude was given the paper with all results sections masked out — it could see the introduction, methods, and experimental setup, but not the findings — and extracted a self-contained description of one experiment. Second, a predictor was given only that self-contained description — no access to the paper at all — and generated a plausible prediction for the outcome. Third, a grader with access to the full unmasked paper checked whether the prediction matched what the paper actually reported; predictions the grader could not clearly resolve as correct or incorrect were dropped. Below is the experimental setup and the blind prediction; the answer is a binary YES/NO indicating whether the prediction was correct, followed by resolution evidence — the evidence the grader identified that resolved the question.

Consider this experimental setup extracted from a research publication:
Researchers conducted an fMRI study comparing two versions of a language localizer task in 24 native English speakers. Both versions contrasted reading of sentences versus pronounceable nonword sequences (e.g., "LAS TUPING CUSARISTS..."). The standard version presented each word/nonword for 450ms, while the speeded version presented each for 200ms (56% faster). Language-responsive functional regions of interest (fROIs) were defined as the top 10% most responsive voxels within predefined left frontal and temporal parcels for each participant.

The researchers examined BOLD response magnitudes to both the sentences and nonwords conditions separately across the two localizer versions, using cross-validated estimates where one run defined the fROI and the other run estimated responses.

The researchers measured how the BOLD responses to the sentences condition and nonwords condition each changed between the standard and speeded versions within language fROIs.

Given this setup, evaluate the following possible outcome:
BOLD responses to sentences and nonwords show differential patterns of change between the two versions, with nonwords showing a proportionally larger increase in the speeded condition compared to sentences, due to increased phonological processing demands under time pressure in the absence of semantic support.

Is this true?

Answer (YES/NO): NO